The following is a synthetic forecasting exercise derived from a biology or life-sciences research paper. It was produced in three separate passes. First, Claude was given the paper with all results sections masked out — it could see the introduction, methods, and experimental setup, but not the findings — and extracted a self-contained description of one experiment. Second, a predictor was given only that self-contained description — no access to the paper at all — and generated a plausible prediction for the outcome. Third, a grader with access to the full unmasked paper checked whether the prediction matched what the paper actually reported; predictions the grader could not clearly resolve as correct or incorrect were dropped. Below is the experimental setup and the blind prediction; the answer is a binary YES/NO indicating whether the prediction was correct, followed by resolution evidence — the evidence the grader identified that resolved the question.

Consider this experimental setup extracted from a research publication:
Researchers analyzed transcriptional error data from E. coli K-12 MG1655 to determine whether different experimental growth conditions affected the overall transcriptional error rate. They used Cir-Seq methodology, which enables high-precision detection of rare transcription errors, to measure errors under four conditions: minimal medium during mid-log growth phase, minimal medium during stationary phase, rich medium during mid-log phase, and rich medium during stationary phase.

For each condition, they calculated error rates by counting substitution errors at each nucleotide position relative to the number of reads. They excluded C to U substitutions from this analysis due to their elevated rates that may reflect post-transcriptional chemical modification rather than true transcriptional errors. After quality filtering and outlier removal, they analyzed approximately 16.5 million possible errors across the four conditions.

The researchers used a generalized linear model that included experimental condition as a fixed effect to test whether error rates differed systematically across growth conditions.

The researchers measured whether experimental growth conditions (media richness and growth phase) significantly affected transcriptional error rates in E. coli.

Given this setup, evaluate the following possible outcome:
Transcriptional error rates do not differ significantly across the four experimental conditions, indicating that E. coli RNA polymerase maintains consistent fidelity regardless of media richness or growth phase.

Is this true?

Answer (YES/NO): NO